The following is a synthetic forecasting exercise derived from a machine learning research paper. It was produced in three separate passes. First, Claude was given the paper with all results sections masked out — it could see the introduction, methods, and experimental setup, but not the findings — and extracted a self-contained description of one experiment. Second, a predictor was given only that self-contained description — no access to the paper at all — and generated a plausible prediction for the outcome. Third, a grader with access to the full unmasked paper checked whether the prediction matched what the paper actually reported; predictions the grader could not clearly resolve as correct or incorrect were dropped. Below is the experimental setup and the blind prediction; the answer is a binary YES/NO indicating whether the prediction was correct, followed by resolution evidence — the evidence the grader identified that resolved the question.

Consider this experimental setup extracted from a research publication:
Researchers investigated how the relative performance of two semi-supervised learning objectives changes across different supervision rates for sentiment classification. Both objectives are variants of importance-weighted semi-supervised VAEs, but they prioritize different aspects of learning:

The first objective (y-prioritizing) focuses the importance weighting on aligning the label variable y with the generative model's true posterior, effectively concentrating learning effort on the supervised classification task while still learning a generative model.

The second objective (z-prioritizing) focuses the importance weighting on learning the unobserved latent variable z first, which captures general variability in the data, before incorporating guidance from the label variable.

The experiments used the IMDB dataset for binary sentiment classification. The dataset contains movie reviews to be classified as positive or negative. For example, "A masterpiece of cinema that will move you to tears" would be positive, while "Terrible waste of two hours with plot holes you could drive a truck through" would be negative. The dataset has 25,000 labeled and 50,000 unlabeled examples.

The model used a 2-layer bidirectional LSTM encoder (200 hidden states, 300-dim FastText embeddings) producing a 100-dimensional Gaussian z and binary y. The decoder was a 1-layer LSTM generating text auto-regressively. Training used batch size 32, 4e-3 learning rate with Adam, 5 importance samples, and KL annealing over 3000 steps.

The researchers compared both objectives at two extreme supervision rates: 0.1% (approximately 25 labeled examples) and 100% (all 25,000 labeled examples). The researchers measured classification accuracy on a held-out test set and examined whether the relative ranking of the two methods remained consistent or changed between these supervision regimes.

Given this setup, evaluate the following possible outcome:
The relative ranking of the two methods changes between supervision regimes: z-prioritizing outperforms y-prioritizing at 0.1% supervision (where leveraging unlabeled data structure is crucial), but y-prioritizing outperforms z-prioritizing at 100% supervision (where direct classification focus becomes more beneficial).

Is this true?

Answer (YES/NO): NO